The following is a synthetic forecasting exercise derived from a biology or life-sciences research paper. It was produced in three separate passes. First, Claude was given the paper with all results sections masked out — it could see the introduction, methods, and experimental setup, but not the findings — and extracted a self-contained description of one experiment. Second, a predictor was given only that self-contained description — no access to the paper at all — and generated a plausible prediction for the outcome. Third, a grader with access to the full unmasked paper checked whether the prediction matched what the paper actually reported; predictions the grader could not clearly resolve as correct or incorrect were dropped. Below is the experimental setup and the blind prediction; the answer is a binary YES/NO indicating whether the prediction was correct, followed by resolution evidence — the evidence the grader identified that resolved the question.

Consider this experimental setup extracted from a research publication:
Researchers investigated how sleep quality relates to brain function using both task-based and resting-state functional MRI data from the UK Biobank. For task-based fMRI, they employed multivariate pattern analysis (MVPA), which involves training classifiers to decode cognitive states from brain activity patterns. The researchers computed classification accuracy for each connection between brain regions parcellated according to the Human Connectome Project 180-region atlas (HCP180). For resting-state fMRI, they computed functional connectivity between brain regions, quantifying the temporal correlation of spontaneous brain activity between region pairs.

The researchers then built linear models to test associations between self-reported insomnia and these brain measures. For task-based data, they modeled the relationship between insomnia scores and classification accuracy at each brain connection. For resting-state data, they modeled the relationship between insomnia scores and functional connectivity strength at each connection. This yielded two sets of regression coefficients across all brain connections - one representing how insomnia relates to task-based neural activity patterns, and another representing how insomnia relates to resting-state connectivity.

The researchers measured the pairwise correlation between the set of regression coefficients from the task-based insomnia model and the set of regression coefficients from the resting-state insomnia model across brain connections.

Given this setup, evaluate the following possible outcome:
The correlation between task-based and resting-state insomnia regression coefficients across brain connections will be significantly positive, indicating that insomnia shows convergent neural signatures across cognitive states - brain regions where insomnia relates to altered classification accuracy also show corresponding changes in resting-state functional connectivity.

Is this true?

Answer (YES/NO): NO